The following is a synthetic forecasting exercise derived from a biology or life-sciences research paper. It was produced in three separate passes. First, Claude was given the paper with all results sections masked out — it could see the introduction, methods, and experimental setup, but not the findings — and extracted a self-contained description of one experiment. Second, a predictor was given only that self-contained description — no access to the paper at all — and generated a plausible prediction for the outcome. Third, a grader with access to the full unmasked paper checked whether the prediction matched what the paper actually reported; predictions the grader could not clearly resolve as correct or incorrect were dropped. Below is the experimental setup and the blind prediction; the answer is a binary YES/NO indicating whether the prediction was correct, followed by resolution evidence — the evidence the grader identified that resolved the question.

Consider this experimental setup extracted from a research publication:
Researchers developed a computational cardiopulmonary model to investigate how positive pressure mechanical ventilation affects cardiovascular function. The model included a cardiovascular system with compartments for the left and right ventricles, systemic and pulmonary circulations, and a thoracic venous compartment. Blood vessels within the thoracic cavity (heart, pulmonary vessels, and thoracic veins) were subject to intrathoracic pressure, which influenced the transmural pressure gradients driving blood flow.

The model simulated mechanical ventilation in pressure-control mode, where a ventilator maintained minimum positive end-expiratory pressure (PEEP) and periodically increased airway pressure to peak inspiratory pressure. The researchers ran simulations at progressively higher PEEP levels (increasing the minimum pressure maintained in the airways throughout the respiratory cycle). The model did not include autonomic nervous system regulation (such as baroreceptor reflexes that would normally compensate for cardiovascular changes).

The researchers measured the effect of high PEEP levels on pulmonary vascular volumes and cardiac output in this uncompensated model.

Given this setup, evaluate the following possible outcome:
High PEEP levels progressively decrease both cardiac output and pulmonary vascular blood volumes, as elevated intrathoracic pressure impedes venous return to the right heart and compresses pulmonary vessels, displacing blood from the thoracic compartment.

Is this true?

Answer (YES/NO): YES